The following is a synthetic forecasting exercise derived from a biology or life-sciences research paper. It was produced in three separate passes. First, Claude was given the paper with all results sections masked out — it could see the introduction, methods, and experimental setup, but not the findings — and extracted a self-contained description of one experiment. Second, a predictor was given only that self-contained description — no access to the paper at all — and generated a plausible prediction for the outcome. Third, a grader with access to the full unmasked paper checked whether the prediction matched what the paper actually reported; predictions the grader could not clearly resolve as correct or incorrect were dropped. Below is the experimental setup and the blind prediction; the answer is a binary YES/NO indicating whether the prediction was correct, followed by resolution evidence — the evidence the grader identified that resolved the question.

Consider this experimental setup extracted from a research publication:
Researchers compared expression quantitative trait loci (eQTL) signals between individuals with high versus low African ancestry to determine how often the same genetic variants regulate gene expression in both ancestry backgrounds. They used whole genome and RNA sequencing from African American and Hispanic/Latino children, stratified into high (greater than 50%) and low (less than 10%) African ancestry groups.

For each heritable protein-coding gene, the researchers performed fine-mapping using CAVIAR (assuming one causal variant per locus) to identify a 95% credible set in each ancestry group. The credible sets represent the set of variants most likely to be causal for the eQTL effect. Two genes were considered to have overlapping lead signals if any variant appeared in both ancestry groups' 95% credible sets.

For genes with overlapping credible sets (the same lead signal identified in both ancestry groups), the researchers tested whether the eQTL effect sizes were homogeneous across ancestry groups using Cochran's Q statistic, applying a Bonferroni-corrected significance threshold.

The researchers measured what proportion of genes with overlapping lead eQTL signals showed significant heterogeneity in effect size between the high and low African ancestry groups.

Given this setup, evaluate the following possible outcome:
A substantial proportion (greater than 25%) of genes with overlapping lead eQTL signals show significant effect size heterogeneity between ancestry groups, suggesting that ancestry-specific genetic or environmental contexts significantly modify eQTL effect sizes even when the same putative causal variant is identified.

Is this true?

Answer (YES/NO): NO